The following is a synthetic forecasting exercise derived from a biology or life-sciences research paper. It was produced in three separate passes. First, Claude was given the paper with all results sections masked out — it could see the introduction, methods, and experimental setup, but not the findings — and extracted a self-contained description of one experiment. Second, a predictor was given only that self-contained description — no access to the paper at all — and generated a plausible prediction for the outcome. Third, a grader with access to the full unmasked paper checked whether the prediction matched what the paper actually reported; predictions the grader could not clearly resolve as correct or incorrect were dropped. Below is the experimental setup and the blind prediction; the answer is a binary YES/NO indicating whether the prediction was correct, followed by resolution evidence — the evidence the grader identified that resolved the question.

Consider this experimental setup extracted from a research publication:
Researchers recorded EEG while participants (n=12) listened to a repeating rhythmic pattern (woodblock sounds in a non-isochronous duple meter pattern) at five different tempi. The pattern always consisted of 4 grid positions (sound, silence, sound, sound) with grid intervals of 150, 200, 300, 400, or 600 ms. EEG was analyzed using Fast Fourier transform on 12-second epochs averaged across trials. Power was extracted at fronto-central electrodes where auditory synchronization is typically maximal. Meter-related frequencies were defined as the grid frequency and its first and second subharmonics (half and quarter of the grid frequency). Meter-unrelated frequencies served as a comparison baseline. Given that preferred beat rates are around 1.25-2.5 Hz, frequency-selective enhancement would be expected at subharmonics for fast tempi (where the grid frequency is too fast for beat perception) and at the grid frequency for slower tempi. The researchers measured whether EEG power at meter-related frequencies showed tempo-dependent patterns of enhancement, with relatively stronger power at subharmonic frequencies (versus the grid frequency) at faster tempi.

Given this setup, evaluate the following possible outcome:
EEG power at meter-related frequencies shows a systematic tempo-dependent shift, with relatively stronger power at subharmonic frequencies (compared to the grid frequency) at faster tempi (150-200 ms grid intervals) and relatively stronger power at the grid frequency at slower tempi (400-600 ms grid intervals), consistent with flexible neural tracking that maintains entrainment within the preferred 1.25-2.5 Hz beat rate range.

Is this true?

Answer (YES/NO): YES